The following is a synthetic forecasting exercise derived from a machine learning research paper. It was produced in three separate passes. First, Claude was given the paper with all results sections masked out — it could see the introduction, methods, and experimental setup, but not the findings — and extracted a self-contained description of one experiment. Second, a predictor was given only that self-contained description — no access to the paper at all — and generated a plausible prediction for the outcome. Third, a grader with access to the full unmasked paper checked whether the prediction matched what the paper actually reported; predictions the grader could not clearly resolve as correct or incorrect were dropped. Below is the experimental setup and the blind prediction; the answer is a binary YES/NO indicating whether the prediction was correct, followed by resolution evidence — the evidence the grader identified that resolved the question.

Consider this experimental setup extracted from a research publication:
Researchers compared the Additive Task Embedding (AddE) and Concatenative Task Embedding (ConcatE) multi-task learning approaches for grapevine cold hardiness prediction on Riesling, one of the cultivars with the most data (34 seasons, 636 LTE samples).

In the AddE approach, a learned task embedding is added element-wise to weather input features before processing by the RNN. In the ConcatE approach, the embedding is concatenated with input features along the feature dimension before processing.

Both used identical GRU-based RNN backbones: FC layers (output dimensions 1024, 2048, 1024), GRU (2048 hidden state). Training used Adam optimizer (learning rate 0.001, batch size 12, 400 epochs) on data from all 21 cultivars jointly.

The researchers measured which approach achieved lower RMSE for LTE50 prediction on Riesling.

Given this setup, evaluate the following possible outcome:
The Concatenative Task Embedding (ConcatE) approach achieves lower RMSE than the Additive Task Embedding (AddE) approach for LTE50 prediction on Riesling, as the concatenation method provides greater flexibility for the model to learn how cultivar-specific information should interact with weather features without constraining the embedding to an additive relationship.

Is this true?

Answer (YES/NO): YES